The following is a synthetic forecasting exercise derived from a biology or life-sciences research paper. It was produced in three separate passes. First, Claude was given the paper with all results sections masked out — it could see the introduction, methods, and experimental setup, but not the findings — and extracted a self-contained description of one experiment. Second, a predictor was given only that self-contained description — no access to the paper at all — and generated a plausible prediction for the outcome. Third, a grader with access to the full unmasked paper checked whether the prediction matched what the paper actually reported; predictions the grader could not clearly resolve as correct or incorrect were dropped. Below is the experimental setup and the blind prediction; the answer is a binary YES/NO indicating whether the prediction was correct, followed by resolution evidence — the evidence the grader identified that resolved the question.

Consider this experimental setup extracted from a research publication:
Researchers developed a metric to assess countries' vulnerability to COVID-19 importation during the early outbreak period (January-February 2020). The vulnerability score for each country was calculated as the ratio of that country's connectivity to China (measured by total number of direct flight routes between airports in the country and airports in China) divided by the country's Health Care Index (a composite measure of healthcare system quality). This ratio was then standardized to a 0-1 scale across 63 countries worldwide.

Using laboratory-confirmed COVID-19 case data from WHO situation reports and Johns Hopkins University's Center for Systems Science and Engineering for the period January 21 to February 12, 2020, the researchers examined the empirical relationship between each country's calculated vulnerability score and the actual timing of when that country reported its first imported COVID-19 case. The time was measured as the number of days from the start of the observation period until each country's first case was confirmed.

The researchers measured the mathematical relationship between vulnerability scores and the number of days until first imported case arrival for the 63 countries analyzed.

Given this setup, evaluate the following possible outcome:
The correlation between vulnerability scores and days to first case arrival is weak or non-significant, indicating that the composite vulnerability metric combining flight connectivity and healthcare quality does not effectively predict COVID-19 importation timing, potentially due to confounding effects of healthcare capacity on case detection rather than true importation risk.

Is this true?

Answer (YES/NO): NO